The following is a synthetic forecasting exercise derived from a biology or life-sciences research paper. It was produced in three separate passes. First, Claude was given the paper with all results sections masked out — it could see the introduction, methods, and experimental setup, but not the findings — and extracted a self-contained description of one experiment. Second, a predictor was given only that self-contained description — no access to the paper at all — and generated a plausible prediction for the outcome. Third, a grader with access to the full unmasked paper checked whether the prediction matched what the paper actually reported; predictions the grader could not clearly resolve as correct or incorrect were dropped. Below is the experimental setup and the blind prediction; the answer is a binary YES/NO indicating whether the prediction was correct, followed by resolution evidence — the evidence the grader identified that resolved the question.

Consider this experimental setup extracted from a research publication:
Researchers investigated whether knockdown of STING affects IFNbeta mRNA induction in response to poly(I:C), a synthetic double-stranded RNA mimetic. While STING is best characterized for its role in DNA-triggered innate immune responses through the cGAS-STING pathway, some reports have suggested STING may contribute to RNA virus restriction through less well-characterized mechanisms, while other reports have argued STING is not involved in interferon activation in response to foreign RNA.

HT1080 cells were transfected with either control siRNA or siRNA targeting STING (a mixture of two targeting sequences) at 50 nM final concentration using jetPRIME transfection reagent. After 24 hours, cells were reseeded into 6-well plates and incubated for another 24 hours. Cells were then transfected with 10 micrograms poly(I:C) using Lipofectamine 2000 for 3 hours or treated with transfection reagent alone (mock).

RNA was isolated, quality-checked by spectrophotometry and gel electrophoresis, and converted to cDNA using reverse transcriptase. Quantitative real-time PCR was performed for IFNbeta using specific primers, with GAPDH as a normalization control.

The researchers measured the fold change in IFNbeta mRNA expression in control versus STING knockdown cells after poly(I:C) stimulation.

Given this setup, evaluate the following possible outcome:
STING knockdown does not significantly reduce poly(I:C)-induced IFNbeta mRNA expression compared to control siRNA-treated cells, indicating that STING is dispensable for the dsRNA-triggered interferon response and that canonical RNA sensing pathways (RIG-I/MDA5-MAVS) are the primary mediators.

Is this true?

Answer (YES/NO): YES